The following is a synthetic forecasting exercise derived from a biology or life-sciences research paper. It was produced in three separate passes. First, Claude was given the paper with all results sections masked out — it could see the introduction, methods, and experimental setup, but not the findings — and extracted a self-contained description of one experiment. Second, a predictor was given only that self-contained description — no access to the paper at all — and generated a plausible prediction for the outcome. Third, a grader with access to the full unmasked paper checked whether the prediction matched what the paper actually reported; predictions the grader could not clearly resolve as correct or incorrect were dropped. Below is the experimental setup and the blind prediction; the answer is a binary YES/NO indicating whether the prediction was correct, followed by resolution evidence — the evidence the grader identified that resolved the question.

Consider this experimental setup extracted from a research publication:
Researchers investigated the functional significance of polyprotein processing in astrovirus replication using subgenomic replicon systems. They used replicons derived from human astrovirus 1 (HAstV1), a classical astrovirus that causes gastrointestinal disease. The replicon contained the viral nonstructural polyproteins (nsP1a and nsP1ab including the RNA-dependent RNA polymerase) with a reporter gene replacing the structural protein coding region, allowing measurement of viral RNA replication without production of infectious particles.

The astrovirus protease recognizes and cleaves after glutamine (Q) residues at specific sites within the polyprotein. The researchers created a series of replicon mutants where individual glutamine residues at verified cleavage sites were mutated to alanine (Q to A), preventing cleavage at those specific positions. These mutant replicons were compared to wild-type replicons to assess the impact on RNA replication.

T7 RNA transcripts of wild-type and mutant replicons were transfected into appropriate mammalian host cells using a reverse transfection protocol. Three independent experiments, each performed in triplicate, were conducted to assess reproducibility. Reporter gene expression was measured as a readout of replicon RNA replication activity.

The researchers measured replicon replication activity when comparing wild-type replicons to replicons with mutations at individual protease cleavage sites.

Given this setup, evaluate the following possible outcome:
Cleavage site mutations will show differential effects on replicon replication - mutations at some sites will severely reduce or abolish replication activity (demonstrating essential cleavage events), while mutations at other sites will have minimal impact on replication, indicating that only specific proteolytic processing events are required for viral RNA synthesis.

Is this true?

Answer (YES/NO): YES